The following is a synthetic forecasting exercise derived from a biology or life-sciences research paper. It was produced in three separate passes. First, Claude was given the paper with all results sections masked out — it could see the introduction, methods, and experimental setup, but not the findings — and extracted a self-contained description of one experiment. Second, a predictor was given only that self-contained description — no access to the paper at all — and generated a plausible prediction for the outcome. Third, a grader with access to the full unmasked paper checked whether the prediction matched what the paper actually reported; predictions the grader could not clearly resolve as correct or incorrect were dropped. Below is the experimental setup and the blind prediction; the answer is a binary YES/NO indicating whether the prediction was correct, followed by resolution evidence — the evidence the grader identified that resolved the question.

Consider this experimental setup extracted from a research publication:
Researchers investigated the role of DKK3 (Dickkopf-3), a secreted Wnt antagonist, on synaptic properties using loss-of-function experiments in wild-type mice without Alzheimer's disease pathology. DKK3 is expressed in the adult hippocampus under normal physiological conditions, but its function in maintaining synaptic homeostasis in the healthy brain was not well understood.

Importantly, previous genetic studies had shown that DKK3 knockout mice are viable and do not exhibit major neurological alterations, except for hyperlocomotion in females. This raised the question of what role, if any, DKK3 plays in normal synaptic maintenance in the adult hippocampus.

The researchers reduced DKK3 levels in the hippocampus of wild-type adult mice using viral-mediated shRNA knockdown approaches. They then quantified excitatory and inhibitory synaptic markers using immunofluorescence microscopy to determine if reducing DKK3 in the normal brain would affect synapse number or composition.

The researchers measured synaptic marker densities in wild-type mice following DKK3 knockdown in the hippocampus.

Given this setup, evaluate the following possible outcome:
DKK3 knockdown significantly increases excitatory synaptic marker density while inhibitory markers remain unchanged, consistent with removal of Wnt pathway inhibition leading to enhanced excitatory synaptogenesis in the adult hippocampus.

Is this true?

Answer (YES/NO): NO